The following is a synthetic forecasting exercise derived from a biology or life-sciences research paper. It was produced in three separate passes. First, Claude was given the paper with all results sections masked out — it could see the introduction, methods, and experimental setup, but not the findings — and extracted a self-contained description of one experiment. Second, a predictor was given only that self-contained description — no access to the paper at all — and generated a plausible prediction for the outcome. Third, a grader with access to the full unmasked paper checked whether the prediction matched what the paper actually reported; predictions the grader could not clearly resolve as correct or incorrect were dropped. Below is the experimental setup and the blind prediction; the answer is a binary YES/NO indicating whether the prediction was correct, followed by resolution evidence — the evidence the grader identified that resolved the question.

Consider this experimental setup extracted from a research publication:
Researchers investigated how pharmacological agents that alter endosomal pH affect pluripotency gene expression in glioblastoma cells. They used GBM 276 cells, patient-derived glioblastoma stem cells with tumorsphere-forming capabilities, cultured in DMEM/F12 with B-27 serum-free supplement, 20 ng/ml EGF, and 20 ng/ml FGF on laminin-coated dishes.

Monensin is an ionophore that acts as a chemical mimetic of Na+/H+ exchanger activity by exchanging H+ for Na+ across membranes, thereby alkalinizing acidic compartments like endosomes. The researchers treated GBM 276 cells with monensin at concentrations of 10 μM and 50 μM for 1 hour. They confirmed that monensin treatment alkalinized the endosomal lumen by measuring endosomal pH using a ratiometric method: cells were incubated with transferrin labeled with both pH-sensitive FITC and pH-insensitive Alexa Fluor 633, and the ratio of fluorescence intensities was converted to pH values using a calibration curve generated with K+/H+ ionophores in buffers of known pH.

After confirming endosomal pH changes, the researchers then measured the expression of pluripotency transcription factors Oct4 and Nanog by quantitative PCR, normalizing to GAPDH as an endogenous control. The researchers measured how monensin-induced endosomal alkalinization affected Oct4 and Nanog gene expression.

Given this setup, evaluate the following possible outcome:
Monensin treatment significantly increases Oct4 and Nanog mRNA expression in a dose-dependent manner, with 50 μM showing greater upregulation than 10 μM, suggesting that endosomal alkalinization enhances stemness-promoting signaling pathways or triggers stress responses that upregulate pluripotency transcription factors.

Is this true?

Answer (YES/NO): NO